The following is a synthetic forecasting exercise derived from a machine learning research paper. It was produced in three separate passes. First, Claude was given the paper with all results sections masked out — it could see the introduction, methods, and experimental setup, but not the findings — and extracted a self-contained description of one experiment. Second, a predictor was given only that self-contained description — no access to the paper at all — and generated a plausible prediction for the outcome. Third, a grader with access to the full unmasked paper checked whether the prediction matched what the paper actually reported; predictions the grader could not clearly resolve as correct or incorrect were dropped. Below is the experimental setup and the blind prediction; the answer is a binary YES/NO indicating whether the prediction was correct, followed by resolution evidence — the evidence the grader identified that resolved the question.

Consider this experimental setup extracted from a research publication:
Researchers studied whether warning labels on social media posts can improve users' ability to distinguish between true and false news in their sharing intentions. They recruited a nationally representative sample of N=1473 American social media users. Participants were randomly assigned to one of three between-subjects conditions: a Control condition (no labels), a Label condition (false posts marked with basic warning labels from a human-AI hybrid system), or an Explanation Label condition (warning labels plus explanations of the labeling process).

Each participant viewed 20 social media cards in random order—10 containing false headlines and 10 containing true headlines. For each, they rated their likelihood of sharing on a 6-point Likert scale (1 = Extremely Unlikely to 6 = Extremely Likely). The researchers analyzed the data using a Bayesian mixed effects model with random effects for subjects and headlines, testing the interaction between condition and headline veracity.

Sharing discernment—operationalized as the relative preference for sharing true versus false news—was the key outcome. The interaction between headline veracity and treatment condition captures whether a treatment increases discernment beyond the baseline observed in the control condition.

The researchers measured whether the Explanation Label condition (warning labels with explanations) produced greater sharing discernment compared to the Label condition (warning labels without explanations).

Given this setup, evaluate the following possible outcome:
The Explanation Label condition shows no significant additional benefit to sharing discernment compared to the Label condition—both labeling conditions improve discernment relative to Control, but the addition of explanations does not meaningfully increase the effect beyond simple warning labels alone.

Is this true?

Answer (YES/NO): NO